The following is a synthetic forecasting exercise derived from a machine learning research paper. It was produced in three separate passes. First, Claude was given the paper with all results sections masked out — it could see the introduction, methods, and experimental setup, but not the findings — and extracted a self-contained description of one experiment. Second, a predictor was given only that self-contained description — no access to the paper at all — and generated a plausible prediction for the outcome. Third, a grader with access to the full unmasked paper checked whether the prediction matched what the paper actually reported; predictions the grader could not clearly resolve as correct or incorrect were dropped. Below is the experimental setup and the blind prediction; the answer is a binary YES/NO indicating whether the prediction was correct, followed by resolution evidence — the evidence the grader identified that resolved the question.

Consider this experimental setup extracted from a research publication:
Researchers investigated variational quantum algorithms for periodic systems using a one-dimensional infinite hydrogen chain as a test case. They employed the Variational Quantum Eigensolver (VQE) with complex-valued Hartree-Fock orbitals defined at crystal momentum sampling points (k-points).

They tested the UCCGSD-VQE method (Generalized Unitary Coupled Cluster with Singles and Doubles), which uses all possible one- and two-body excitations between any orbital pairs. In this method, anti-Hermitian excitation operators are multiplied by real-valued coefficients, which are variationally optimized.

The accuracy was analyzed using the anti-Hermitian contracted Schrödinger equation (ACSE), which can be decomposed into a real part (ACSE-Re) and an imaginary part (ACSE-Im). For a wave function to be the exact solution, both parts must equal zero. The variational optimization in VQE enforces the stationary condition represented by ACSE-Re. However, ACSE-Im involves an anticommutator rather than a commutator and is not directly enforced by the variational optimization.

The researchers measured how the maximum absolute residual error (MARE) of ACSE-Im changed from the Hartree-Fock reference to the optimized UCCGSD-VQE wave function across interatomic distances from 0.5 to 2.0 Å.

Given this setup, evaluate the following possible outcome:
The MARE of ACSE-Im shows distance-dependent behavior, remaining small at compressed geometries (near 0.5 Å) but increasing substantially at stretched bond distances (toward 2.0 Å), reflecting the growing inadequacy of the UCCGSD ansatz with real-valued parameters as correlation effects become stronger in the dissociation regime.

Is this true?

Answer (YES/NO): NO